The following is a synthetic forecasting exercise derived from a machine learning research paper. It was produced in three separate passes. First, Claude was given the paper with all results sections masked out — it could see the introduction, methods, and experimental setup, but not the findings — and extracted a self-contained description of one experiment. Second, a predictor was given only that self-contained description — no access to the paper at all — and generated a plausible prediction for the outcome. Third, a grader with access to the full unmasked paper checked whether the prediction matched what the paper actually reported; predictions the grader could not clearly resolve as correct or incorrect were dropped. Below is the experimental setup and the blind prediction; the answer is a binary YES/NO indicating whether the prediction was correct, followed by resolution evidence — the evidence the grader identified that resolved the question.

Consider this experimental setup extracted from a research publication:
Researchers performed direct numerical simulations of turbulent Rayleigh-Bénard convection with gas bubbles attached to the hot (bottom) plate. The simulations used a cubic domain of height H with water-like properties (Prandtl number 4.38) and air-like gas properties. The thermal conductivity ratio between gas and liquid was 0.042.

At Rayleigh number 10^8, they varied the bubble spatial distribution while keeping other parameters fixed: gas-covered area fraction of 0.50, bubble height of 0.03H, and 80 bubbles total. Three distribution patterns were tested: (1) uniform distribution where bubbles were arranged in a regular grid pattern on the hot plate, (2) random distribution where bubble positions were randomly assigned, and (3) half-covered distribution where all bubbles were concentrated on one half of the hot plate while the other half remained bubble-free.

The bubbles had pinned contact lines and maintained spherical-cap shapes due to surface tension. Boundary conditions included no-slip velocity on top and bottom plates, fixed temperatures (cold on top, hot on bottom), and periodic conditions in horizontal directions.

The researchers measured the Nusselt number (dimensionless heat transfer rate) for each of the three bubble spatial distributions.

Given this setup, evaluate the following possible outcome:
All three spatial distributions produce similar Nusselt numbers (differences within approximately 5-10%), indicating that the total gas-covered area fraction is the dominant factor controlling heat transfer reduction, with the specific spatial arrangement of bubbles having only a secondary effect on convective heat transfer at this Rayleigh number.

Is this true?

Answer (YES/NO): YES